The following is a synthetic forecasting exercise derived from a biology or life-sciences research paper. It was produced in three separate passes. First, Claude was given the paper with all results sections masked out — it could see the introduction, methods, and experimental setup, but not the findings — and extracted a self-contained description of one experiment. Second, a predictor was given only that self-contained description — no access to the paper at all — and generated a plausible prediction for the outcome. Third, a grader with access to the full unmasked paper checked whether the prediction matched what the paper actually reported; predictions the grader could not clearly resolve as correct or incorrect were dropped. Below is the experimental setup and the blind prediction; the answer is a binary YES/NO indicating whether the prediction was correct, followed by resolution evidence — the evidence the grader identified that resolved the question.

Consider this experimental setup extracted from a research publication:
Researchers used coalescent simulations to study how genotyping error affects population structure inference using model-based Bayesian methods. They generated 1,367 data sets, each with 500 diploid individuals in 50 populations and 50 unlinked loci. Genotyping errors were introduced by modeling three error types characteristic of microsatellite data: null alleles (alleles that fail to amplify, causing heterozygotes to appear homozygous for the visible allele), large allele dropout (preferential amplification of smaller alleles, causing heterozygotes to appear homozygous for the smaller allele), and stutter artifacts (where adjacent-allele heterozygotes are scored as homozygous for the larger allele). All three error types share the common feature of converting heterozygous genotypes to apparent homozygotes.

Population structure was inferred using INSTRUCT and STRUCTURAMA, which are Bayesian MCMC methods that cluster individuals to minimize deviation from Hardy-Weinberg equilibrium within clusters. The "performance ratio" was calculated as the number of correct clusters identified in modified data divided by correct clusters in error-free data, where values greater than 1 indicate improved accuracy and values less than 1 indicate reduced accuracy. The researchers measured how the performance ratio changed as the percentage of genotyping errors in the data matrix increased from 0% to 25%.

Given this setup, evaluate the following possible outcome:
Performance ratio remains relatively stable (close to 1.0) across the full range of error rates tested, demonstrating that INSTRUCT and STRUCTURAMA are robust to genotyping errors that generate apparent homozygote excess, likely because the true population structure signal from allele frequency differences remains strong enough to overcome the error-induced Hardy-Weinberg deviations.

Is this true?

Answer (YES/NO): NO